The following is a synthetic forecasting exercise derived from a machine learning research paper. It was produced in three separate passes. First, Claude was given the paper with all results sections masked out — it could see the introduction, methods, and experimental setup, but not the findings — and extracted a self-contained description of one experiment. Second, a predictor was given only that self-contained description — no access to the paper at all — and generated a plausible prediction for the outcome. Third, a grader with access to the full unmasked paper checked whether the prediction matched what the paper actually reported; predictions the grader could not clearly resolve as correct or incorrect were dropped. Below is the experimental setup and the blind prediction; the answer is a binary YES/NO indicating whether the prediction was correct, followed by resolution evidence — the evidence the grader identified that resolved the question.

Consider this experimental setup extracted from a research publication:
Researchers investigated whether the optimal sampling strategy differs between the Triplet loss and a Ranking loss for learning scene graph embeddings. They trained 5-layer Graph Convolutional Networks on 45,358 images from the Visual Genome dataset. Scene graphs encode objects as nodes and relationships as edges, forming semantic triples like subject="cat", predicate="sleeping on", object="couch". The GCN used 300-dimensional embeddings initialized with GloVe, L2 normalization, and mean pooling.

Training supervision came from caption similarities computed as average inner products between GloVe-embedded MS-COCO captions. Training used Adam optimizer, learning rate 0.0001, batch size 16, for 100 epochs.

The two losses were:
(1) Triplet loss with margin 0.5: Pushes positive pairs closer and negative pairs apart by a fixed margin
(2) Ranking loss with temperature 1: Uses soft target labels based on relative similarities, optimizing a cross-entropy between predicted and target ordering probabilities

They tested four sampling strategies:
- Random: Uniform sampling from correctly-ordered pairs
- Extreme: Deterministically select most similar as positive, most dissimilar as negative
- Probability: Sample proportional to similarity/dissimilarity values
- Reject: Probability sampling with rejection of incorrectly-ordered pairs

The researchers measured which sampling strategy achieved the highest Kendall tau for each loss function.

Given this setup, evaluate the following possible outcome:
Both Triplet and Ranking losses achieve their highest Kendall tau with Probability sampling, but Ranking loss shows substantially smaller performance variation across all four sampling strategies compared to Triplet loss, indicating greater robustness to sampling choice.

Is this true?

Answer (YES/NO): NO